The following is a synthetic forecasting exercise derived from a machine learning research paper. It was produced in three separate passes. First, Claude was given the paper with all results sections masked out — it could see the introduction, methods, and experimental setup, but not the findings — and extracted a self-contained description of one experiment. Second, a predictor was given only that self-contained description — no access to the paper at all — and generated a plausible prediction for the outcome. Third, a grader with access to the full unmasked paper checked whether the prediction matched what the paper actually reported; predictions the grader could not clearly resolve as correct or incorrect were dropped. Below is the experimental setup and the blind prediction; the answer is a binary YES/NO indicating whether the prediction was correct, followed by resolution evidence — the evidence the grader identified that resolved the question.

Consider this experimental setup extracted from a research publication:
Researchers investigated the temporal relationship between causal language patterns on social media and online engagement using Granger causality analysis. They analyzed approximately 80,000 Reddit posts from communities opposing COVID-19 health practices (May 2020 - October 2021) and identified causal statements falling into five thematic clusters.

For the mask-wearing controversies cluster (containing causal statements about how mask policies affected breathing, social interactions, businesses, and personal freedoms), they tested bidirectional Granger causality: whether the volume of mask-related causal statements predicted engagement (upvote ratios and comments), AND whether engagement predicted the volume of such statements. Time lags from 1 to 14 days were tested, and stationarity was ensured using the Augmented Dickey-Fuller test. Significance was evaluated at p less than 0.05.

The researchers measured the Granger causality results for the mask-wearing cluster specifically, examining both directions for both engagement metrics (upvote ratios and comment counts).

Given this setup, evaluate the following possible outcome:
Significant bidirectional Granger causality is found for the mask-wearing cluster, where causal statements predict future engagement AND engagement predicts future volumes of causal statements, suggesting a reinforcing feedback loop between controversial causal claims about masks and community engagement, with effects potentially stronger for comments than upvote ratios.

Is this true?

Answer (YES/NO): NO